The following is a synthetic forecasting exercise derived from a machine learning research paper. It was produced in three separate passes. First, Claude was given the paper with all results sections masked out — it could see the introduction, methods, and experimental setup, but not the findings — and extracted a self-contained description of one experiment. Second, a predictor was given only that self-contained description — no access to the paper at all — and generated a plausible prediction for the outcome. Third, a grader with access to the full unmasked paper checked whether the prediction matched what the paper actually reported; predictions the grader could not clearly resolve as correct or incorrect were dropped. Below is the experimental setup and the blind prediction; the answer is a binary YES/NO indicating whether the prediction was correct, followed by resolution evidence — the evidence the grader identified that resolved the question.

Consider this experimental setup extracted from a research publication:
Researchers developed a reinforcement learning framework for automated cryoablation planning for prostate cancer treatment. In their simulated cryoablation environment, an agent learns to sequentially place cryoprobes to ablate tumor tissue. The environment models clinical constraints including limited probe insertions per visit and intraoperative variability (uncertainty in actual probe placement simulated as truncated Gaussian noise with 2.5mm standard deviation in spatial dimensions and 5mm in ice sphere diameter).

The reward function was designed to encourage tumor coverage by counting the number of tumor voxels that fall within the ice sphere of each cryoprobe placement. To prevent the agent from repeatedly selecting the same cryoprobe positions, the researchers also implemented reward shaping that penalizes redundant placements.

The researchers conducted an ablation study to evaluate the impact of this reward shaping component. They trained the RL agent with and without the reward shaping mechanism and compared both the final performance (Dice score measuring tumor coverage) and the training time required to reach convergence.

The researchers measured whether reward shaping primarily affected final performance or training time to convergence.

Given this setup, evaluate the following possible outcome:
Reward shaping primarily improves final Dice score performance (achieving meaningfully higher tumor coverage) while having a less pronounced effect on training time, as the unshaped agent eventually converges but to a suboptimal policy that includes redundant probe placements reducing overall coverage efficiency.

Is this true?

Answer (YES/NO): NO